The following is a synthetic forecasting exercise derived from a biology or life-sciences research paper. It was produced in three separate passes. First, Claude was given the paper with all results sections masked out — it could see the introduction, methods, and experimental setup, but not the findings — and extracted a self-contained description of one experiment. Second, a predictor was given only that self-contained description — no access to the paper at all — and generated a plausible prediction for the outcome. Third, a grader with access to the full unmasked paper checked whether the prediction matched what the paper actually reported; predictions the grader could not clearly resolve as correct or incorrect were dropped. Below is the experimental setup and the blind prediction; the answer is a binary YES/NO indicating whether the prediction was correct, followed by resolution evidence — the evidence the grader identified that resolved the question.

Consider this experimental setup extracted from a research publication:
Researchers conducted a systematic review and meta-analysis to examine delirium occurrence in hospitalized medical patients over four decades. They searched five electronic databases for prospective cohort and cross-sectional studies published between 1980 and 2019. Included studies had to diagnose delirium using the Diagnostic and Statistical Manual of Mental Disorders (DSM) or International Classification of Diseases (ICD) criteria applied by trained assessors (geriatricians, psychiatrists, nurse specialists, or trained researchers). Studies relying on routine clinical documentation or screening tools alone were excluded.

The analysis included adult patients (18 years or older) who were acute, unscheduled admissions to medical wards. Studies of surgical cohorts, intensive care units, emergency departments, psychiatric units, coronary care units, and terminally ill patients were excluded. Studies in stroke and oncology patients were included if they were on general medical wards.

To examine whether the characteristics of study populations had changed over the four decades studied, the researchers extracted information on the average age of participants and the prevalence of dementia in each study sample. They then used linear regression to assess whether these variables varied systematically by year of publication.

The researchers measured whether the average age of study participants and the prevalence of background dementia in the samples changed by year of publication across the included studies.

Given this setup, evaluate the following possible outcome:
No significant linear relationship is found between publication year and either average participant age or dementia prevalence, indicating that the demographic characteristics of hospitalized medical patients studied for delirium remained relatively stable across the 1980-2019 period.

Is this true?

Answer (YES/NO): YES